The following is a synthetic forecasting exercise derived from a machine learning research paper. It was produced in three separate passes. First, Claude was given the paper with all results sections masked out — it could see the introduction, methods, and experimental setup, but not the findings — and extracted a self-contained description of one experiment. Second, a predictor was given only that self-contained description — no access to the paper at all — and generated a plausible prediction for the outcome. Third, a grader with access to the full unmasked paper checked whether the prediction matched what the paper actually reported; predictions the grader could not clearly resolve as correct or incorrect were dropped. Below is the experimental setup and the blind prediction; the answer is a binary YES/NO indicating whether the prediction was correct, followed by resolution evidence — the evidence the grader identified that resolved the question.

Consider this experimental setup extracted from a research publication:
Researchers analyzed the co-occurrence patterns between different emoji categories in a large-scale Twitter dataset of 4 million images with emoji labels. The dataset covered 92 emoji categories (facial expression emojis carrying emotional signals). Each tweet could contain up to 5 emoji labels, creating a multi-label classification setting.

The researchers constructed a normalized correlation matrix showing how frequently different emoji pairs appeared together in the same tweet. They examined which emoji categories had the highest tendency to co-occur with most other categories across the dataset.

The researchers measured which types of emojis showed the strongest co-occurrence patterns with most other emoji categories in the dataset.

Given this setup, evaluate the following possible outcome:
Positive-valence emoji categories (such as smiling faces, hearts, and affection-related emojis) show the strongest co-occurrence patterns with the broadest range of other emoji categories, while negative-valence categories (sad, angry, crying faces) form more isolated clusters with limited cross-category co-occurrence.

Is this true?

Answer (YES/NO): NO